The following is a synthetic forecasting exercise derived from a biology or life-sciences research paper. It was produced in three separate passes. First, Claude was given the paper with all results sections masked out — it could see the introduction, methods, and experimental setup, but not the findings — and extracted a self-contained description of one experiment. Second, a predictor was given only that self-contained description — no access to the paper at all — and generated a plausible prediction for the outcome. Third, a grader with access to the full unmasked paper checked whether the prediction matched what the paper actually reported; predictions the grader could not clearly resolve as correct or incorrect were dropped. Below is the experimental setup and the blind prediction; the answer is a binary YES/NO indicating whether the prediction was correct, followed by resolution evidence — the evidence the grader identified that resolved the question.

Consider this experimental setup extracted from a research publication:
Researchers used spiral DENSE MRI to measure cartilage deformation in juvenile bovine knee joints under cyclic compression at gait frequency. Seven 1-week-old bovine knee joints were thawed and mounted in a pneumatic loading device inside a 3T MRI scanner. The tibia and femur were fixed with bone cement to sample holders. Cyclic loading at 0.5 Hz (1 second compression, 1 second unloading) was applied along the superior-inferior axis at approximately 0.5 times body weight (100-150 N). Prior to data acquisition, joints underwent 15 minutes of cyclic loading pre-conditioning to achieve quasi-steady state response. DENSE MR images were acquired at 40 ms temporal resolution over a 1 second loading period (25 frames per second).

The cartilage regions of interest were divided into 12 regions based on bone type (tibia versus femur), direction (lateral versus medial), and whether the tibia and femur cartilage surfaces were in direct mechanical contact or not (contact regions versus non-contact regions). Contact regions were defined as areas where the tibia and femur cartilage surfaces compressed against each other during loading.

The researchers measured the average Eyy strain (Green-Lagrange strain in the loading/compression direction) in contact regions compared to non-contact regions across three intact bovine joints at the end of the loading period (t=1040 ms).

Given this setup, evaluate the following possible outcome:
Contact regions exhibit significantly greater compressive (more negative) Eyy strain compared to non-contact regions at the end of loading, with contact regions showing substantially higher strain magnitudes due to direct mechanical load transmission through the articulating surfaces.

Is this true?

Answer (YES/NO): YES